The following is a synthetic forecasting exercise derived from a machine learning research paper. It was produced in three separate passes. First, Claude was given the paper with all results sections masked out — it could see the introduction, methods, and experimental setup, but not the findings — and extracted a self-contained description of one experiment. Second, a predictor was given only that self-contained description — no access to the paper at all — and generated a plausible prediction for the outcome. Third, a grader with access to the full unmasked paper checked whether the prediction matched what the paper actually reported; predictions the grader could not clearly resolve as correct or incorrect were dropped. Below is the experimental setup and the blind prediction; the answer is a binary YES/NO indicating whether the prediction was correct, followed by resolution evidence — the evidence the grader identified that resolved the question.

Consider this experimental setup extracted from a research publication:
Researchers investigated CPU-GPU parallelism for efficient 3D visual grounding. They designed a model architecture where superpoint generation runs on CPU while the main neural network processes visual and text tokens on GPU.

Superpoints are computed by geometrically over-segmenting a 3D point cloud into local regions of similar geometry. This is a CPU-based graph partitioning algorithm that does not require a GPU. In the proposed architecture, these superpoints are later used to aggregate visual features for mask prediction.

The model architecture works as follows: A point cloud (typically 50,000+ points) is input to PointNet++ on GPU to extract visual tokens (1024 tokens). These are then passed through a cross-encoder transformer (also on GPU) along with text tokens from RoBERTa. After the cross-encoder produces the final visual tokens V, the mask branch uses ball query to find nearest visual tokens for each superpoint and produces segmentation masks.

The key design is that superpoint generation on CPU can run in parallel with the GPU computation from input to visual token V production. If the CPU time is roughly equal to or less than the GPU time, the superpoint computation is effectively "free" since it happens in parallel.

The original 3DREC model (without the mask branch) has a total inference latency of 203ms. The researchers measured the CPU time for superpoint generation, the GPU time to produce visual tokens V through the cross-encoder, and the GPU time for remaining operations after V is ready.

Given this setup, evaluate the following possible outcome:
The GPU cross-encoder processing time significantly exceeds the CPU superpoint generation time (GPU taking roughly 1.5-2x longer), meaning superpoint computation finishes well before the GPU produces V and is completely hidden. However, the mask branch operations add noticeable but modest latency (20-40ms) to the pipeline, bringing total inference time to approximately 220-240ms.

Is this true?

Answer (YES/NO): NO